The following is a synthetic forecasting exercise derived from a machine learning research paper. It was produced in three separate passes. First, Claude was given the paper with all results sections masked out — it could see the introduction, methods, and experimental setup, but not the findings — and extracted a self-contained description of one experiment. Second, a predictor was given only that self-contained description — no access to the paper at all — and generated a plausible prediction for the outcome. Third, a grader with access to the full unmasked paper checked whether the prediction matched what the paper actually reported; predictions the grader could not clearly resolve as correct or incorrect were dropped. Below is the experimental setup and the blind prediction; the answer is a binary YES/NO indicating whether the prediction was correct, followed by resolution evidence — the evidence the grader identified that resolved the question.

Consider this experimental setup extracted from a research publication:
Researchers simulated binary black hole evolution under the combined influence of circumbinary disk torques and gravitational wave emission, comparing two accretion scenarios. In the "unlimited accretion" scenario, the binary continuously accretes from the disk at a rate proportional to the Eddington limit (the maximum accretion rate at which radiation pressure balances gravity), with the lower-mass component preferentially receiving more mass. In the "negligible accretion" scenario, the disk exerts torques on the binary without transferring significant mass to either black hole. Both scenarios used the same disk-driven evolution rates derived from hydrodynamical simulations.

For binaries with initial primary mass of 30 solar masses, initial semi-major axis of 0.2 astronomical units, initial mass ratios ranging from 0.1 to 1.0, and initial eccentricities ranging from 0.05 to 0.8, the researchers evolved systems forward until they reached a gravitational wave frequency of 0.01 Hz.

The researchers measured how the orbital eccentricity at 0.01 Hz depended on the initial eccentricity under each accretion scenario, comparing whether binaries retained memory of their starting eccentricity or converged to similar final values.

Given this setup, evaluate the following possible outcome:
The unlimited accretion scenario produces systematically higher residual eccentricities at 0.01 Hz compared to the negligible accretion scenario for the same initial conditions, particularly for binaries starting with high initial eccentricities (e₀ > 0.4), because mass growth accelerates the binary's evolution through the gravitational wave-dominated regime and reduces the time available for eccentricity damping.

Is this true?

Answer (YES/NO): NO